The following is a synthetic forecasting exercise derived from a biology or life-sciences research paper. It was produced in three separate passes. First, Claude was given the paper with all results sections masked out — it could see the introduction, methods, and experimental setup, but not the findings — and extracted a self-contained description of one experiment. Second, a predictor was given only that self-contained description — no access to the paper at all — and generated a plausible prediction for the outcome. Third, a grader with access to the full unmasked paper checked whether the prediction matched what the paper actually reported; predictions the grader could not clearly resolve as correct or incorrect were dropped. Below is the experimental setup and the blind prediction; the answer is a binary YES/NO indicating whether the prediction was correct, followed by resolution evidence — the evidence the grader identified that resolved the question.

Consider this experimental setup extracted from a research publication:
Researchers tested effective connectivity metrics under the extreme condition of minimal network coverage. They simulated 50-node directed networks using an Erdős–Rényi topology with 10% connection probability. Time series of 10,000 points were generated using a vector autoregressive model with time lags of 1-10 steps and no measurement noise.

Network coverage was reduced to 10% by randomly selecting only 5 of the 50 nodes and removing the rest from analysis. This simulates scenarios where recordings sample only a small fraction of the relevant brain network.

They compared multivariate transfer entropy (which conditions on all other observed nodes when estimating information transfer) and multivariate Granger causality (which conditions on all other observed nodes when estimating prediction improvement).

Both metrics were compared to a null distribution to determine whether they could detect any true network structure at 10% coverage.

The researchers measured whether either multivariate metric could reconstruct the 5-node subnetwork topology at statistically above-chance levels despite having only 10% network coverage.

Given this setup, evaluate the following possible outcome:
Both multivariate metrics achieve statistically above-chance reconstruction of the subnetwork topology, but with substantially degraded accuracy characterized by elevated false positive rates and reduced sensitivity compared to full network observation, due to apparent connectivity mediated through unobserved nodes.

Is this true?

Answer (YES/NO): NO